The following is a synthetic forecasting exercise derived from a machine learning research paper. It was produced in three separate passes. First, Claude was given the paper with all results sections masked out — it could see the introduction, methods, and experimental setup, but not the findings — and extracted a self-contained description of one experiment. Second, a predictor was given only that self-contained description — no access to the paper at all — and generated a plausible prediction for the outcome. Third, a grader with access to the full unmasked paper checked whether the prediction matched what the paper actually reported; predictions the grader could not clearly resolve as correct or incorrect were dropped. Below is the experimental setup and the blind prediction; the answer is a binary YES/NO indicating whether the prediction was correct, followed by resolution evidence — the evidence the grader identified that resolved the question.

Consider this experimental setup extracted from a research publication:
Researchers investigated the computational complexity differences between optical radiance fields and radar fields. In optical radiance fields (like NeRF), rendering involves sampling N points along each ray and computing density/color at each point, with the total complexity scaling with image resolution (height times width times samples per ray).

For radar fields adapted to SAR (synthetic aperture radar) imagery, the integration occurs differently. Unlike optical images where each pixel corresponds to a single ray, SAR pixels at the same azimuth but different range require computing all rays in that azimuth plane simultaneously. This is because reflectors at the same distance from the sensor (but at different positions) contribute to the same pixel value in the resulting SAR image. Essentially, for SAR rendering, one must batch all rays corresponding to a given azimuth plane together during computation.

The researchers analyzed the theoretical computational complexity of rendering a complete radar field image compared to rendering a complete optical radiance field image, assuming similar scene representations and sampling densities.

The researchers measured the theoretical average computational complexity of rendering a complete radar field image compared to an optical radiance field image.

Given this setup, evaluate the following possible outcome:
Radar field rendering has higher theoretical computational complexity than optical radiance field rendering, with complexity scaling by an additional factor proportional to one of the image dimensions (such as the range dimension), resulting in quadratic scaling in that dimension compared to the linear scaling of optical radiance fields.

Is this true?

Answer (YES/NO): NO